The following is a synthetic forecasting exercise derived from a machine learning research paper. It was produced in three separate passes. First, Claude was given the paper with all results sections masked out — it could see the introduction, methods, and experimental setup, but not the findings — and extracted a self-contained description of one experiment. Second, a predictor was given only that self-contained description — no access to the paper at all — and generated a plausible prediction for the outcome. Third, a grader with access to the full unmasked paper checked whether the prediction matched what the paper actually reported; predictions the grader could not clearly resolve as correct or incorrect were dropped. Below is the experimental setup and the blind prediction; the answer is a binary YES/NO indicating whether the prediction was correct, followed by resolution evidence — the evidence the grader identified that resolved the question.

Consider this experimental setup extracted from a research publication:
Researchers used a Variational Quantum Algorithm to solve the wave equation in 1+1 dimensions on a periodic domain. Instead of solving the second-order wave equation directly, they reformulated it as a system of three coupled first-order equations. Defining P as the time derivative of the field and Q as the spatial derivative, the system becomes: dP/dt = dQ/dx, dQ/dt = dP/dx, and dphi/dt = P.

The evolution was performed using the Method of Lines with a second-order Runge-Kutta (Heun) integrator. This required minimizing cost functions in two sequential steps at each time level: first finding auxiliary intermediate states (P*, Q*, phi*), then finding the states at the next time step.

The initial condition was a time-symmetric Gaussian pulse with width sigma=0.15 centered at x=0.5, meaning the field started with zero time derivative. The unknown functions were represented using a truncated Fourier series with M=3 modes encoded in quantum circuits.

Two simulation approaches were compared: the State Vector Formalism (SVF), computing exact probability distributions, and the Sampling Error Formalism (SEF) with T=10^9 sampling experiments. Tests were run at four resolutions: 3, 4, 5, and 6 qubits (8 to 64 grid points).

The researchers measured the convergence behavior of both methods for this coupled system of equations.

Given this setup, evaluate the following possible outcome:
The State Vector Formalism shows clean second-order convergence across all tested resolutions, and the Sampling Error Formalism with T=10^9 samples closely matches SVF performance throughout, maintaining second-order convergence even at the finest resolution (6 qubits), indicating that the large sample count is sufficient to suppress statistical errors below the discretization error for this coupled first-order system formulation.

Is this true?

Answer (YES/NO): NO